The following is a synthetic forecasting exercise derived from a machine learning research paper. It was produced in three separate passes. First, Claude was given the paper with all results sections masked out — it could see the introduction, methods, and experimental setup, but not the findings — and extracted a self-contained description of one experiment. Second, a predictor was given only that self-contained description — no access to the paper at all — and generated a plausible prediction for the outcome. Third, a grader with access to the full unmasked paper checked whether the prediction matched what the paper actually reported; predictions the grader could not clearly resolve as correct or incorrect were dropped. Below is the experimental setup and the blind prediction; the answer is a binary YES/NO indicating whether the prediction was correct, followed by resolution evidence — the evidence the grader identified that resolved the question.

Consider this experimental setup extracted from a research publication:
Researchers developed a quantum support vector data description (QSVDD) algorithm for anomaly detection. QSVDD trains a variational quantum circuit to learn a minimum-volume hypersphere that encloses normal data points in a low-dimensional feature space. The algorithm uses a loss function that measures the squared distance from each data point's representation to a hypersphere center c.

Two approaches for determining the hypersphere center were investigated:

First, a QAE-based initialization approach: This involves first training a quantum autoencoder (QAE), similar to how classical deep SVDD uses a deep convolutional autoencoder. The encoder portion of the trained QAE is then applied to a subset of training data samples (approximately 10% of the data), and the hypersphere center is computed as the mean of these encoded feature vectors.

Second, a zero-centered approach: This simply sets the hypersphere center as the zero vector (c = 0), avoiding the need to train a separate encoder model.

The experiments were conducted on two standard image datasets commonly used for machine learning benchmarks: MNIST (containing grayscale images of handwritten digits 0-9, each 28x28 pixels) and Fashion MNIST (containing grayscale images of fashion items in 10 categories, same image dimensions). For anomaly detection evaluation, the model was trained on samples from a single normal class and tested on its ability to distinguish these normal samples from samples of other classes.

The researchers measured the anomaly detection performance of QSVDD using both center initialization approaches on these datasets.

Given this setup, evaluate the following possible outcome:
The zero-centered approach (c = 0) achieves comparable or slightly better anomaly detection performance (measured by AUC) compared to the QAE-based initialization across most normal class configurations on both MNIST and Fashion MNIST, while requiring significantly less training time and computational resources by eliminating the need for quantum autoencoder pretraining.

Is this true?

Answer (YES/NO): YES